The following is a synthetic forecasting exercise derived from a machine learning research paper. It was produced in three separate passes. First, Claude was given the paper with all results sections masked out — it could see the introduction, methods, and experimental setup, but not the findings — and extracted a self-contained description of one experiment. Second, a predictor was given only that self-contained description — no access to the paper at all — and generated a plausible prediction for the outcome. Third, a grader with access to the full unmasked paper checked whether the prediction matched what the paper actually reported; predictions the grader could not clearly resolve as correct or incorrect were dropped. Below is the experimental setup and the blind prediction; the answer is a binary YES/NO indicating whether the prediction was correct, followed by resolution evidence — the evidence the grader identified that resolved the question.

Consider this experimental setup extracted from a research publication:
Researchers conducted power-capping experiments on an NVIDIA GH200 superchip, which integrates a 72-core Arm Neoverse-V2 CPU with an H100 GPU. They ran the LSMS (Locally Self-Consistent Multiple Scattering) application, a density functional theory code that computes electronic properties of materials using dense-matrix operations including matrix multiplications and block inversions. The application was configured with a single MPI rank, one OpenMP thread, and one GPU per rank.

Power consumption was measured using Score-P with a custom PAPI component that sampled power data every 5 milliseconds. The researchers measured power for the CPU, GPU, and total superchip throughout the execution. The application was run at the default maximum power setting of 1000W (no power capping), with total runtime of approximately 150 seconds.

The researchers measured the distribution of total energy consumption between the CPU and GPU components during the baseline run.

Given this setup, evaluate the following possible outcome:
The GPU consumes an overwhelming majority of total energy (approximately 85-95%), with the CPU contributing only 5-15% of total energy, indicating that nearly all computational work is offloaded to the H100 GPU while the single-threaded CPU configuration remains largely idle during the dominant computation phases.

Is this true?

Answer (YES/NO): YES